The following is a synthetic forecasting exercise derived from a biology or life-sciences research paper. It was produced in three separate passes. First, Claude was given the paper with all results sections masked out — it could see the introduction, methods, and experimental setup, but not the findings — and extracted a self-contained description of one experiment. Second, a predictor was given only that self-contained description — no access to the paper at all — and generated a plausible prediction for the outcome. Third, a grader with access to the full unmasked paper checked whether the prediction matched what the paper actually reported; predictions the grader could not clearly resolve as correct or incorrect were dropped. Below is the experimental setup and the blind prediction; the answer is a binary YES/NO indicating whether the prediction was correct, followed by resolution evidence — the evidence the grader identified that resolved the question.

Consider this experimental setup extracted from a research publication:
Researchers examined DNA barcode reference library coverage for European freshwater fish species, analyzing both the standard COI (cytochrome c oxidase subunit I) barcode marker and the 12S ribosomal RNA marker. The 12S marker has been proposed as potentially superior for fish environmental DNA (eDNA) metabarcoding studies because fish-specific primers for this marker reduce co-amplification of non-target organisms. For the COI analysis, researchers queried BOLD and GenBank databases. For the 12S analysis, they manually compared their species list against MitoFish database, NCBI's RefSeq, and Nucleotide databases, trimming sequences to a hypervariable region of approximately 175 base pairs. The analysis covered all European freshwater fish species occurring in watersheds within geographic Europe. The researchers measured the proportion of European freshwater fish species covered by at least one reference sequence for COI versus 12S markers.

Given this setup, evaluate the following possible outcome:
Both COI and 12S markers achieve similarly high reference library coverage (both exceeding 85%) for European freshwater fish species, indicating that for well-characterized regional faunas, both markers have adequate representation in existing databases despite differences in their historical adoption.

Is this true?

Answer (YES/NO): NO